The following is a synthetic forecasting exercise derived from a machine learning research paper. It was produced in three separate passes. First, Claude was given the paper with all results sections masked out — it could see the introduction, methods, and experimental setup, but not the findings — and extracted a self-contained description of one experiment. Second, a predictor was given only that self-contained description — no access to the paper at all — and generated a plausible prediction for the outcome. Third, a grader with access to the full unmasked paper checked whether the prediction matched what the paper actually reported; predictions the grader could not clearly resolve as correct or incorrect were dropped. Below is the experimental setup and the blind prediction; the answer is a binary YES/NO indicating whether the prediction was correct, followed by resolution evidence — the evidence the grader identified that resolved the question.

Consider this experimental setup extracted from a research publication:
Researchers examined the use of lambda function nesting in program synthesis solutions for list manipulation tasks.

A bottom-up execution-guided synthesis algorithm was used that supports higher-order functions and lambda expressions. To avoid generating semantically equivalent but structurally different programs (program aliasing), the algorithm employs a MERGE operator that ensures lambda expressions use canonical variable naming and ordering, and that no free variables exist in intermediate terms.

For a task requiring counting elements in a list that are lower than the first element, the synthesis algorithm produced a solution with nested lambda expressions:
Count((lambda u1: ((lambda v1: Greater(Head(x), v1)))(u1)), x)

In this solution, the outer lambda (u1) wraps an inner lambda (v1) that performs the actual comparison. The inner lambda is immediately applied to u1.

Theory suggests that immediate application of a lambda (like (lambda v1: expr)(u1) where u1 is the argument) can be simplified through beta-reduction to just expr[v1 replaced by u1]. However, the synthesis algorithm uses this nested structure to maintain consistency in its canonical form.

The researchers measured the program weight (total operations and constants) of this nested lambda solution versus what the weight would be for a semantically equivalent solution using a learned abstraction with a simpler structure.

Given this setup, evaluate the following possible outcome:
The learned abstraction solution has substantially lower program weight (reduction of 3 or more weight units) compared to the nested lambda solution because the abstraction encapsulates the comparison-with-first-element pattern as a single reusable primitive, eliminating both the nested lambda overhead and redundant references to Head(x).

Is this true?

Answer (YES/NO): YES